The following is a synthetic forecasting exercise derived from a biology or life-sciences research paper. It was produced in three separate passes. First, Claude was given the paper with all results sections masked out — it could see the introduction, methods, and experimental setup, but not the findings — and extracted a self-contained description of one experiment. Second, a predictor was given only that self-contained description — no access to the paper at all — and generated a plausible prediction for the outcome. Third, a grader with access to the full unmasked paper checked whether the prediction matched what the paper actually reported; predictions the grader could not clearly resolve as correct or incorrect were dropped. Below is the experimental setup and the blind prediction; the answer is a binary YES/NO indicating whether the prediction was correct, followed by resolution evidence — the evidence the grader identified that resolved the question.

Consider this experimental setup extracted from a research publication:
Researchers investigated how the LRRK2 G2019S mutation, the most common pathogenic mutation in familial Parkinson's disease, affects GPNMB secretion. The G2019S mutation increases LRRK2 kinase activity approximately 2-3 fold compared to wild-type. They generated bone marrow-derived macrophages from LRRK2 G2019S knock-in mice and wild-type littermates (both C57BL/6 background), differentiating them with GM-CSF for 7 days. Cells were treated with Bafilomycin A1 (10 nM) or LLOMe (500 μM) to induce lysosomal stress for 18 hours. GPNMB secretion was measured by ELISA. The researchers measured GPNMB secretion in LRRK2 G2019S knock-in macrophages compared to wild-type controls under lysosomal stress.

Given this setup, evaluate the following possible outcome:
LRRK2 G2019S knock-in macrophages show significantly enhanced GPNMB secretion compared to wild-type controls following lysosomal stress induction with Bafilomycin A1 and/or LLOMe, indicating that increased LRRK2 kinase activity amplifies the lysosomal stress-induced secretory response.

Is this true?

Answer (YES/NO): YES